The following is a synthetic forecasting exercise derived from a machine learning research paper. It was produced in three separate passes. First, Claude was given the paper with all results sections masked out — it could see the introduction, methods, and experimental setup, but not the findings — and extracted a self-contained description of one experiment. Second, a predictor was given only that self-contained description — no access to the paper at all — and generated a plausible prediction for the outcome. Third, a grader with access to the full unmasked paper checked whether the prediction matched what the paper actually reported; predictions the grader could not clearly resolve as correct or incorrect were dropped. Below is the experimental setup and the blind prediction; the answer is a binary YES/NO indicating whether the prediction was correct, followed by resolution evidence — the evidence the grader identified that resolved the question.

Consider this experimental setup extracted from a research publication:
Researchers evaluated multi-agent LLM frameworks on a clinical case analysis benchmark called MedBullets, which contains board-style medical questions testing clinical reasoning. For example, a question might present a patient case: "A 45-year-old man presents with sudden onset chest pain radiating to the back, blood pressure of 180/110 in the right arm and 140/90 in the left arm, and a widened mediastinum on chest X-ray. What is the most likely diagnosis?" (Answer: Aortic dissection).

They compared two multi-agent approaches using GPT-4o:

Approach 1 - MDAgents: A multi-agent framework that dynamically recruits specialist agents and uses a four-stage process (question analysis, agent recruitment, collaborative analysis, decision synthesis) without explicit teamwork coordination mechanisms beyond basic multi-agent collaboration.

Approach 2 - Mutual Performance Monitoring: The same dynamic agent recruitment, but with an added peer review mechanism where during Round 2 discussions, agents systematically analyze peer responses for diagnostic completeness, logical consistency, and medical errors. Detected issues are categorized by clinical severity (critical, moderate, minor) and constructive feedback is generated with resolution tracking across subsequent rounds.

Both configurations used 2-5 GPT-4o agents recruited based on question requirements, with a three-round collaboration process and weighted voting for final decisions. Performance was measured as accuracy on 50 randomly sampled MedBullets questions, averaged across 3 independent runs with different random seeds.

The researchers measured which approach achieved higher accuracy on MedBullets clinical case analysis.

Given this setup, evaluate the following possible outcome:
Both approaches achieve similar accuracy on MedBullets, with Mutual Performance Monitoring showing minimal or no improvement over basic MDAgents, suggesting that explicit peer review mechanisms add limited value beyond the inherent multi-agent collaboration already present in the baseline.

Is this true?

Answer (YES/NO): NO